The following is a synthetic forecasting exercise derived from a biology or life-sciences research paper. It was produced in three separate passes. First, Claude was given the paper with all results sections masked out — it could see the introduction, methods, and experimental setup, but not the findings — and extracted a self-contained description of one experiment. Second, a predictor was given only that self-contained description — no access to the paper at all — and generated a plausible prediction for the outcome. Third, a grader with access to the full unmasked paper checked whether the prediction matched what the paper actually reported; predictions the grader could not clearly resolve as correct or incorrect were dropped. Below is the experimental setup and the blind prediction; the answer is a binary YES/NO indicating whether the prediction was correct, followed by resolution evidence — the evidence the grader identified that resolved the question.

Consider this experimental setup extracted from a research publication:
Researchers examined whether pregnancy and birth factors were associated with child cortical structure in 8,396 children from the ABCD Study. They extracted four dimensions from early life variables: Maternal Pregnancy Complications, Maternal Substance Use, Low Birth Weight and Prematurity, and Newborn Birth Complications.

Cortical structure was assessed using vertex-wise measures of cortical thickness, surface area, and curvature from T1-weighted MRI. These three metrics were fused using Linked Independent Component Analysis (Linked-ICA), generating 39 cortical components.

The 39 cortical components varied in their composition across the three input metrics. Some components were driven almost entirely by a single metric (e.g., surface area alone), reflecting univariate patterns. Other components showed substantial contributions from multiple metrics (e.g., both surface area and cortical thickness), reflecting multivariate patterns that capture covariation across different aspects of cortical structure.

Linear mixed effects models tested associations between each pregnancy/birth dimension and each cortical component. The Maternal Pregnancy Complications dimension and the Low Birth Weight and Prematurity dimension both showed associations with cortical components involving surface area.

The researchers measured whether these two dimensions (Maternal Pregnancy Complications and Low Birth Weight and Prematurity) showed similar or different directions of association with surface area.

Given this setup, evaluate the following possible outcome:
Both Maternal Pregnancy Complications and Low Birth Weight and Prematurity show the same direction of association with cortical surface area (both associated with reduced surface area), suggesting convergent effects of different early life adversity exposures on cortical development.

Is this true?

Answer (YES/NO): YES